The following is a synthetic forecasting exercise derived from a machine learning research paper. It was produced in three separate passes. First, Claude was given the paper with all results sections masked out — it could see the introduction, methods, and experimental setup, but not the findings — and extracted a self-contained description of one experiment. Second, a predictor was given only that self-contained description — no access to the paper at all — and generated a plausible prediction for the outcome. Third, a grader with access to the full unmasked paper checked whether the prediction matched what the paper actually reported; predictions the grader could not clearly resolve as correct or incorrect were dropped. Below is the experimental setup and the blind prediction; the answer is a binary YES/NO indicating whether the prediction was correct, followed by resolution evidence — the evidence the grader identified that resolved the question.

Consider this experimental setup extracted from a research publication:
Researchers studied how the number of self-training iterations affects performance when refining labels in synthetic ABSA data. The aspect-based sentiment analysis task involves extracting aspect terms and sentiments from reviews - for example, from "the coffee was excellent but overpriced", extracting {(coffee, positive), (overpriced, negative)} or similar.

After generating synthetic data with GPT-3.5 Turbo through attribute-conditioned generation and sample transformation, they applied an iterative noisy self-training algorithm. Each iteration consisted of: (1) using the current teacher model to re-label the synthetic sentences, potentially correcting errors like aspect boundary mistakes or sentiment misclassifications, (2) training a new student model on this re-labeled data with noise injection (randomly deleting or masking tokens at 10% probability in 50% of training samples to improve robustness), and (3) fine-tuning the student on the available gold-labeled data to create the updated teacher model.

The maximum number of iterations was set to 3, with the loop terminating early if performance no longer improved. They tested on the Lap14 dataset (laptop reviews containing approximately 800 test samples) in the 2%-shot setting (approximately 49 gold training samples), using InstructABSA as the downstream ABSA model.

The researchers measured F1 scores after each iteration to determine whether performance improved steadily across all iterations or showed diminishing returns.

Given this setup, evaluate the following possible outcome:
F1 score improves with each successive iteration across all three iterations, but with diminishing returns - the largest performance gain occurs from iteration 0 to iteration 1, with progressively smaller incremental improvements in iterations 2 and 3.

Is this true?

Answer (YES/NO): NO